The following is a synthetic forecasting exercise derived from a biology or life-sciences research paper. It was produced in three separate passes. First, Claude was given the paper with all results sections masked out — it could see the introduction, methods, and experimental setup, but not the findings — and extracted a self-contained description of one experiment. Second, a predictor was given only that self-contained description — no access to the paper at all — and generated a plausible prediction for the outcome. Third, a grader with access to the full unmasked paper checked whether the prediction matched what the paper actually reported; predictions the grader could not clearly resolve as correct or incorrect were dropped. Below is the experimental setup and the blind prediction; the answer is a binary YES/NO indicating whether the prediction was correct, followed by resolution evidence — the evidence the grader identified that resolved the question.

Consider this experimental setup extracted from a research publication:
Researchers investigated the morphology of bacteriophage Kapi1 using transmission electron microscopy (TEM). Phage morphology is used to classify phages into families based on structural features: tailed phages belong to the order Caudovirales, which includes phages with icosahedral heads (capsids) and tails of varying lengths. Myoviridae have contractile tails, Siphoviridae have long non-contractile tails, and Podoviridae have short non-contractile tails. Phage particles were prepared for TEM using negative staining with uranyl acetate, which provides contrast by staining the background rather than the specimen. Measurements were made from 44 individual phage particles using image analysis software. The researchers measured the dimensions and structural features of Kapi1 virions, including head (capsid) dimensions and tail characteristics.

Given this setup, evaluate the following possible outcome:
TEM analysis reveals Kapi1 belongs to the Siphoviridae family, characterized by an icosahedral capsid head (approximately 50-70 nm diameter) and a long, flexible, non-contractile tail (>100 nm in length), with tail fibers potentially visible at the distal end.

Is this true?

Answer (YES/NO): NO